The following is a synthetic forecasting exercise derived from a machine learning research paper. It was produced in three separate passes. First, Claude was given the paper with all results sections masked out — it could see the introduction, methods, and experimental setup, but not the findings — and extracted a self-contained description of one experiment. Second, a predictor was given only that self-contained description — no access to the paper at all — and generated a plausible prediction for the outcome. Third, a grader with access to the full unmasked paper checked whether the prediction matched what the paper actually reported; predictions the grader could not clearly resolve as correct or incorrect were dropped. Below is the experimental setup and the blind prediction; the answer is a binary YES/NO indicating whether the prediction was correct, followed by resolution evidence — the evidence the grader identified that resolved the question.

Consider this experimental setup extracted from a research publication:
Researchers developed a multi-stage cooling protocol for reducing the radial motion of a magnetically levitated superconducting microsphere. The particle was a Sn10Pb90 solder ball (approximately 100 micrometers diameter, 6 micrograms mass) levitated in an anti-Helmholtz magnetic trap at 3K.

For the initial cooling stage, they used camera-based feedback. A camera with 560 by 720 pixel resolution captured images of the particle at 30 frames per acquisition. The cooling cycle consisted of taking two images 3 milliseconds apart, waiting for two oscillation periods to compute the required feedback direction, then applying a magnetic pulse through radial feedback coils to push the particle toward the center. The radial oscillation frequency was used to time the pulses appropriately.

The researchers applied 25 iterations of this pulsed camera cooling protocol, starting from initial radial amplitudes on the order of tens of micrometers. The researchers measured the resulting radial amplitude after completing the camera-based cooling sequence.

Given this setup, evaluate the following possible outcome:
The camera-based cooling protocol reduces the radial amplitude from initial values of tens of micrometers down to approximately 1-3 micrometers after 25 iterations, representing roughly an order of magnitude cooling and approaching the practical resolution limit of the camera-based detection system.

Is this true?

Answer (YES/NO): NO